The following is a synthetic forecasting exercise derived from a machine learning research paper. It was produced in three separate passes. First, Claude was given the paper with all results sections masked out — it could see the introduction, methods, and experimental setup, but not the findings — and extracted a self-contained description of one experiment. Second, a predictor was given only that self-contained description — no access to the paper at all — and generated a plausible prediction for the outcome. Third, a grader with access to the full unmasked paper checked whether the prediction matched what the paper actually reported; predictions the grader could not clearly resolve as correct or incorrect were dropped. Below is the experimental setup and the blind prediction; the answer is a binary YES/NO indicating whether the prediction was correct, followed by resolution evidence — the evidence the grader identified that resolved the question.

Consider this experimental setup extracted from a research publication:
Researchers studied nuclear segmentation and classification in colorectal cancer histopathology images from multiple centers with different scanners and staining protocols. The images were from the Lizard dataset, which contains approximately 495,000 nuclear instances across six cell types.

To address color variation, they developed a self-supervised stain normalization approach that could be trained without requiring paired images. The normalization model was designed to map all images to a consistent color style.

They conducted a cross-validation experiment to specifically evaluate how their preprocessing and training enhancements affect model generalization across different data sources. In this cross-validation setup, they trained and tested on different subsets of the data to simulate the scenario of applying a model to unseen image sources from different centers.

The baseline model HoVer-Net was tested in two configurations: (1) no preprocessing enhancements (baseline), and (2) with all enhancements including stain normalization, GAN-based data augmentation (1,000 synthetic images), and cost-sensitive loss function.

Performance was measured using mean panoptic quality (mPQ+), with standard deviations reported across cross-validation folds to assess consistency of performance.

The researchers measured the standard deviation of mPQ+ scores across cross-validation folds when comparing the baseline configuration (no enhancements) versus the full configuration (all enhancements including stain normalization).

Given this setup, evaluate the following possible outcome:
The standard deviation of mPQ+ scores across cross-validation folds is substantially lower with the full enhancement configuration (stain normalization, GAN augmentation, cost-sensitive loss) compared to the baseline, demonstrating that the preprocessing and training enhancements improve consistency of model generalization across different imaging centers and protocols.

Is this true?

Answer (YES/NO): NO